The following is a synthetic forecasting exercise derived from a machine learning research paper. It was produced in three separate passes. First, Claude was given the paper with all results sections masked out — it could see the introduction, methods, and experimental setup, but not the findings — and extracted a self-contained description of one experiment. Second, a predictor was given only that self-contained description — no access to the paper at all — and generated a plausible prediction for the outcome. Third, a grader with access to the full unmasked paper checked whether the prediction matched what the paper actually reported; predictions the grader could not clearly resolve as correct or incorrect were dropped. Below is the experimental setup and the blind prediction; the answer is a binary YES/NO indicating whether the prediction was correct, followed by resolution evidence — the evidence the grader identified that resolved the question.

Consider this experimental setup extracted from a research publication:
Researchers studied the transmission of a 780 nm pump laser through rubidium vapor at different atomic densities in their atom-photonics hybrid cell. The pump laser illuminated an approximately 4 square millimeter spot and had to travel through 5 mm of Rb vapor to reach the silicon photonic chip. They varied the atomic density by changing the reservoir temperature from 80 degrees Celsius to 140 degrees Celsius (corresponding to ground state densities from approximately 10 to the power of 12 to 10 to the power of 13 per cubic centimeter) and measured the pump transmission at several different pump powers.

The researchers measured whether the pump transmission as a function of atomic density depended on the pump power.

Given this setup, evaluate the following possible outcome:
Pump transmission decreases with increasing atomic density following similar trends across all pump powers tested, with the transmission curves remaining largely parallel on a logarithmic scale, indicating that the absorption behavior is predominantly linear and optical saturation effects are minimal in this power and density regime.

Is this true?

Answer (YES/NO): YES